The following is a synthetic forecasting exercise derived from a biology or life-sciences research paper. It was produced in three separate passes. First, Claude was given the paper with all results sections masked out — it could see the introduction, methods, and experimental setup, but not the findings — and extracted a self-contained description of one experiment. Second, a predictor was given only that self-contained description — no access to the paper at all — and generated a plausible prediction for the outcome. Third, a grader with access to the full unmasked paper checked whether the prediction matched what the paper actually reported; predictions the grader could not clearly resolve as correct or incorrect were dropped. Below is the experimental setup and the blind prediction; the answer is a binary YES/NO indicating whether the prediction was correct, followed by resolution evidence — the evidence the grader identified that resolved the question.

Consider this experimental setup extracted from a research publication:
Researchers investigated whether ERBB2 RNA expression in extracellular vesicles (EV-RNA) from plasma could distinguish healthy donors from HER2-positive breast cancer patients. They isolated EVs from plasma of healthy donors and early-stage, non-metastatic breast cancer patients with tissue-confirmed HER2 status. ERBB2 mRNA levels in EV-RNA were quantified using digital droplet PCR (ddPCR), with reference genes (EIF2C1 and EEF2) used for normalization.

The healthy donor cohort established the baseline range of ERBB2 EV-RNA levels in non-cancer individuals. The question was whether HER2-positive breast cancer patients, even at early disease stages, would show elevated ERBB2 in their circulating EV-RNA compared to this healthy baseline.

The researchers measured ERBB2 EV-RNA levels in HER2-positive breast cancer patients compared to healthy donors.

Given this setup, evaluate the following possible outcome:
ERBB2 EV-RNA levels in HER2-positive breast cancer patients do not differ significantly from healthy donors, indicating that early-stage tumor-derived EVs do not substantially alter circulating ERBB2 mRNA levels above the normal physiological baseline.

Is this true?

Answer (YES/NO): NO